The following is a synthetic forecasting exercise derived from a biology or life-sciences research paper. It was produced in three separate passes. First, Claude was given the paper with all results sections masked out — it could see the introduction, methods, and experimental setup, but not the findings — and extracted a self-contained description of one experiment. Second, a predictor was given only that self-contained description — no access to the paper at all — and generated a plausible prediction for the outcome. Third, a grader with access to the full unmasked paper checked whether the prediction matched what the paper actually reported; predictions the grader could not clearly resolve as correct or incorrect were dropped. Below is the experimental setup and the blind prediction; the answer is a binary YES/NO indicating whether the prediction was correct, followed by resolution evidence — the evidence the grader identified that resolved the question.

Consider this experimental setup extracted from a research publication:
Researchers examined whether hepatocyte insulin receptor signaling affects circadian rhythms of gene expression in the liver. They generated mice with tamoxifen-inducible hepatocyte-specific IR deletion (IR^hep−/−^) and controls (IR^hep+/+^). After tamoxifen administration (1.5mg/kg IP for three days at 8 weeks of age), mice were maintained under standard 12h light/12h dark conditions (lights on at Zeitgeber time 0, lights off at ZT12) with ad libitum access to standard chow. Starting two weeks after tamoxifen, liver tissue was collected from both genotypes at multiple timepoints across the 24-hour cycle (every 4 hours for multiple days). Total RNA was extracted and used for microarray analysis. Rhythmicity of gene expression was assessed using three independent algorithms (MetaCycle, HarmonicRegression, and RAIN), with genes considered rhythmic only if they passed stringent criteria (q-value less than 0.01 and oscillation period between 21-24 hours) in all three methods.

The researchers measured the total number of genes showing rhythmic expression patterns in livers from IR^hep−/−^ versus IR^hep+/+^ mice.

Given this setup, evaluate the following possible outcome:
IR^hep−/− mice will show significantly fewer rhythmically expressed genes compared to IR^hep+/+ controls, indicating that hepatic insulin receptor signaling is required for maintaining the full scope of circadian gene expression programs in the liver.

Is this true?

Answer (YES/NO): NO